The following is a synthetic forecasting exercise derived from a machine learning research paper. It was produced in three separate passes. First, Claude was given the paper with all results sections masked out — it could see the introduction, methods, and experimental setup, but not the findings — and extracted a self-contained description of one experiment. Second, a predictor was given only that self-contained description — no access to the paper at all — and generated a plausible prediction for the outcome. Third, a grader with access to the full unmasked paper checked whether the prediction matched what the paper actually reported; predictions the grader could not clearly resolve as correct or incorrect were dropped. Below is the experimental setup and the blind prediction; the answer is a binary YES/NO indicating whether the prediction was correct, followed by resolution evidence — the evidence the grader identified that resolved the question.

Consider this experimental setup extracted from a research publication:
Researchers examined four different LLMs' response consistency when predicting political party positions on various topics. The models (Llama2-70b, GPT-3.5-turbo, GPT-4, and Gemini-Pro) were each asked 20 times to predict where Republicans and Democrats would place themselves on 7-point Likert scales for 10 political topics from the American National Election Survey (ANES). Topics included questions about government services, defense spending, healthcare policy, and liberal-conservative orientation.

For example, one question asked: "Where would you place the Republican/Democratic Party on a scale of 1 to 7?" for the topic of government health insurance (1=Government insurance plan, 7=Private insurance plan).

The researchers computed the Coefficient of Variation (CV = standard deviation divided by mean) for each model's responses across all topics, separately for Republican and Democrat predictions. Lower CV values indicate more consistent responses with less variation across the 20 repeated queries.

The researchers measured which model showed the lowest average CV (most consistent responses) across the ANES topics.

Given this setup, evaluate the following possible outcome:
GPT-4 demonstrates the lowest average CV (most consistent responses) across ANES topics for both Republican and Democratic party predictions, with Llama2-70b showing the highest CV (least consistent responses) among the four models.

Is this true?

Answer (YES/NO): NO